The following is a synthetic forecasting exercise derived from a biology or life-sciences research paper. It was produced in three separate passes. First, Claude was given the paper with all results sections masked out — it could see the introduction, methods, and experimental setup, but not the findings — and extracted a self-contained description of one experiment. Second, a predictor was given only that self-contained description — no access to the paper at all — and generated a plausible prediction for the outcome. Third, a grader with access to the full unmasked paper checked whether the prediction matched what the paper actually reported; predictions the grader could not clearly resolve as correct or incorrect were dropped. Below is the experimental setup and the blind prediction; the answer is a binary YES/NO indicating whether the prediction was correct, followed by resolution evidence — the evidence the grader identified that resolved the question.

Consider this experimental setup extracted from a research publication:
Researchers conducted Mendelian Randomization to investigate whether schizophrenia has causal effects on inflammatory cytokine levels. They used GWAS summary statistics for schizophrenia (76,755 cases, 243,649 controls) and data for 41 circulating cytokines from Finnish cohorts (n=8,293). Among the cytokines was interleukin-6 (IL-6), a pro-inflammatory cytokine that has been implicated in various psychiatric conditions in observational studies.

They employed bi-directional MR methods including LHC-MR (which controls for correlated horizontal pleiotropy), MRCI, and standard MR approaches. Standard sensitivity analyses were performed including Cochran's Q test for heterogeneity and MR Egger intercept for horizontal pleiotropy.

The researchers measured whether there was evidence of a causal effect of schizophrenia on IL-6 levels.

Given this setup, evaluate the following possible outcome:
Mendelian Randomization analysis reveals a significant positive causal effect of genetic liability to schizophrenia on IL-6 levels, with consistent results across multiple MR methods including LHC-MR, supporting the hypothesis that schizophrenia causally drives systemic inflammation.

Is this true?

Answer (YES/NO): NO